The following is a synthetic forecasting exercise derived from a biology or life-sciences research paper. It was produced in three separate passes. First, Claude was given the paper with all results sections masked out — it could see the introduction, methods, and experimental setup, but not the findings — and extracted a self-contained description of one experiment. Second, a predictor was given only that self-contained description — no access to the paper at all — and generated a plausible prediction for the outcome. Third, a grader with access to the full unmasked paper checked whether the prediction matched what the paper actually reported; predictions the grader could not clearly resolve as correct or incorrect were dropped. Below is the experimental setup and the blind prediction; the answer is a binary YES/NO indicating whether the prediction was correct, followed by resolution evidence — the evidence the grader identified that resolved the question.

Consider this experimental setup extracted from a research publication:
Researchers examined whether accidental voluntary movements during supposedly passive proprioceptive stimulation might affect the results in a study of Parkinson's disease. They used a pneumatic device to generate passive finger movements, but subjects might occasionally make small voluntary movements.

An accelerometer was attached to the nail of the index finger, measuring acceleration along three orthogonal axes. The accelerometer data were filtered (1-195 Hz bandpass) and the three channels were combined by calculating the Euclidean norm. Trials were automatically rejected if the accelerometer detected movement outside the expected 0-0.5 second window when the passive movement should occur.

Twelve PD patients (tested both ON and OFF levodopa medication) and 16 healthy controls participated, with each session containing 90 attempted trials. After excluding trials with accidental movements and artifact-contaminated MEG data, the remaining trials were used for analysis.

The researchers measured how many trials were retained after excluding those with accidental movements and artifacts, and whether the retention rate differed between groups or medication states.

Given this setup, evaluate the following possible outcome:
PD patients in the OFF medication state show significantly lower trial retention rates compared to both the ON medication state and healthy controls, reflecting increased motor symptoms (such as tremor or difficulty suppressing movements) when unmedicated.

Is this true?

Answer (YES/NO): NO